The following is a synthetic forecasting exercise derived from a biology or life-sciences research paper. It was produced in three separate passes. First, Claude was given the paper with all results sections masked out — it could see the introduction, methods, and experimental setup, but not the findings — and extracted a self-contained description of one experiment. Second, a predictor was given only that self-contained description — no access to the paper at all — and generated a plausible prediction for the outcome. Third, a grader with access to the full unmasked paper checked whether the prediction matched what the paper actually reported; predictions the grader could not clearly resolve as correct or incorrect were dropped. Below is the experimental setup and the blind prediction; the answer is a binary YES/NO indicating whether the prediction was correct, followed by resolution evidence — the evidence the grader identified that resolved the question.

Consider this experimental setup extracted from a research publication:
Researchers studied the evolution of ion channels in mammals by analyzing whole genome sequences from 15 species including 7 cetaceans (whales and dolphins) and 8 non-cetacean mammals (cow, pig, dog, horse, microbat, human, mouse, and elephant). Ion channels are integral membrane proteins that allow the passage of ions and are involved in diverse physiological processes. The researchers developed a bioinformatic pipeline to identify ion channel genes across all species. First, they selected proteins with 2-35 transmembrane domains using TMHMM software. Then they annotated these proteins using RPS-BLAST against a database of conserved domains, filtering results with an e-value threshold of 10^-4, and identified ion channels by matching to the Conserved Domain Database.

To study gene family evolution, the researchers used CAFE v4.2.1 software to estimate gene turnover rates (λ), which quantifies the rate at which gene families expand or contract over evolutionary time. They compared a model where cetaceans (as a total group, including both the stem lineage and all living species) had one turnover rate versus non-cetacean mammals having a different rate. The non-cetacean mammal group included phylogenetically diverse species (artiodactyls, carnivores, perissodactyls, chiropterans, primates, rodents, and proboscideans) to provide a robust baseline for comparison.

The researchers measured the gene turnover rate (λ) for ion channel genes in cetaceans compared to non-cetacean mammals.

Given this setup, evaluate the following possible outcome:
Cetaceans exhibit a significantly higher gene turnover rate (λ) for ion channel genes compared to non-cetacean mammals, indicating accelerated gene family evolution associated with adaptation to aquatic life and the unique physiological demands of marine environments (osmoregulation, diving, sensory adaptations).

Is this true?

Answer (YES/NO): YES